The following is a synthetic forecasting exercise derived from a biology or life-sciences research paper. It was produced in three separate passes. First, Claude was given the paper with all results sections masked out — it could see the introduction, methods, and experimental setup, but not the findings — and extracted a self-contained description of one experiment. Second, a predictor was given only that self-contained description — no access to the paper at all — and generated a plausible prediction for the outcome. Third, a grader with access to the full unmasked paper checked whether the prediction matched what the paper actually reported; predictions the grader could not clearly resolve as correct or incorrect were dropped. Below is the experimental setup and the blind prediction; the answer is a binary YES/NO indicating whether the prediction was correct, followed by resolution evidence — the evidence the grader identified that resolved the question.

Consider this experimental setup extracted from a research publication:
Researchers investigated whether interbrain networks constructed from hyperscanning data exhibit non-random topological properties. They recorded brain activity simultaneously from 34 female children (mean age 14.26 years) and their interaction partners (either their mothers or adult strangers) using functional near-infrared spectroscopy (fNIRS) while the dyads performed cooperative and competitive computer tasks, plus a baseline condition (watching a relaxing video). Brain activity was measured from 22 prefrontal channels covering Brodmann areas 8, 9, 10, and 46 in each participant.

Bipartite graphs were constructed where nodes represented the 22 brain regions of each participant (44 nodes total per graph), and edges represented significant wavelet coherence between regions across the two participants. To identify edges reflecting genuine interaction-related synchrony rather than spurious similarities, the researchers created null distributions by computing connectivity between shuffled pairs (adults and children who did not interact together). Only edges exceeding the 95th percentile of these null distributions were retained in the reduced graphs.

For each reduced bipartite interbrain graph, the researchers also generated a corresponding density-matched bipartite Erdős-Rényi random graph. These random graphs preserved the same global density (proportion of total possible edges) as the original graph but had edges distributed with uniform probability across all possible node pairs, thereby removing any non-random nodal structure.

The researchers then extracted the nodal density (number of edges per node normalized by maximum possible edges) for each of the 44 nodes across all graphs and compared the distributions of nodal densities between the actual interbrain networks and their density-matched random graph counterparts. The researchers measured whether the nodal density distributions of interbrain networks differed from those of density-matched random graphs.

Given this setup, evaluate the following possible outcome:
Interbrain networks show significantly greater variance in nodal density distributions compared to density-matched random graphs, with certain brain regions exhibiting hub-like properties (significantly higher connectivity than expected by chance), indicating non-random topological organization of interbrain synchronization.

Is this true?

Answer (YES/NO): YES